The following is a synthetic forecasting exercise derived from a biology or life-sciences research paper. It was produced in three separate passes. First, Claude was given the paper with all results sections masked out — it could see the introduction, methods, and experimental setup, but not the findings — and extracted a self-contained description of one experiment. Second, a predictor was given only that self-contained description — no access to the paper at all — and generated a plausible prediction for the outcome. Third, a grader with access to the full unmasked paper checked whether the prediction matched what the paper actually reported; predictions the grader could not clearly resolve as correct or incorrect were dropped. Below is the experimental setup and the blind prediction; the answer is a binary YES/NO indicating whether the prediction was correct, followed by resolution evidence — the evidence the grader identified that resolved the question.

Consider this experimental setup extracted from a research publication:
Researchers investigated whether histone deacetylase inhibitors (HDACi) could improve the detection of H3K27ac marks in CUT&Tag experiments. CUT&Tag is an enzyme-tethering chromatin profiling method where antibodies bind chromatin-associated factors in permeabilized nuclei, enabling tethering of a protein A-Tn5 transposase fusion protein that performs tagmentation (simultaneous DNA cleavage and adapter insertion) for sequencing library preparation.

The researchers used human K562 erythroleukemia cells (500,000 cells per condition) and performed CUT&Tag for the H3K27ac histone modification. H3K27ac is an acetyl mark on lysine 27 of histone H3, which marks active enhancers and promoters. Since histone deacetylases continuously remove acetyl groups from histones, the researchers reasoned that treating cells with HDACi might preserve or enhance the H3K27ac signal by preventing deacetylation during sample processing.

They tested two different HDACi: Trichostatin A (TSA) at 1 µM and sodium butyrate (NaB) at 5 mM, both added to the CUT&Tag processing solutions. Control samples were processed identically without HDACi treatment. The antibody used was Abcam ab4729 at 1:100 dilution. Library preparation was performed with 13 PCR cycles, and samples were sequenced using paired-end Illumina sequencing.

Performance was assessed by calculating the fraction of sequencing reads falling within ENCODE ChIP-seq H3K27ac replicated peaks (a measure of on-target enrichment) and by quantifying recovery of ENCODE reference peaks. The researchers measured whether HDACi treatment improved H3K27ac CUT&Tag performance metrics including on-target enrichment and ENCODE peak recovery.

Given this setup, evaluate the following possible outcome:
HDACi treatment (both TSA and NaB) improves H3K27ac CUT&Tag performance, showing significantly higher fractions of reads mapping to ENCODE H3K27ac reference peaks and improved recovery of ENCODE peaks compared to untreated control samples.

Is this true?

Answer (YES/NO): NO